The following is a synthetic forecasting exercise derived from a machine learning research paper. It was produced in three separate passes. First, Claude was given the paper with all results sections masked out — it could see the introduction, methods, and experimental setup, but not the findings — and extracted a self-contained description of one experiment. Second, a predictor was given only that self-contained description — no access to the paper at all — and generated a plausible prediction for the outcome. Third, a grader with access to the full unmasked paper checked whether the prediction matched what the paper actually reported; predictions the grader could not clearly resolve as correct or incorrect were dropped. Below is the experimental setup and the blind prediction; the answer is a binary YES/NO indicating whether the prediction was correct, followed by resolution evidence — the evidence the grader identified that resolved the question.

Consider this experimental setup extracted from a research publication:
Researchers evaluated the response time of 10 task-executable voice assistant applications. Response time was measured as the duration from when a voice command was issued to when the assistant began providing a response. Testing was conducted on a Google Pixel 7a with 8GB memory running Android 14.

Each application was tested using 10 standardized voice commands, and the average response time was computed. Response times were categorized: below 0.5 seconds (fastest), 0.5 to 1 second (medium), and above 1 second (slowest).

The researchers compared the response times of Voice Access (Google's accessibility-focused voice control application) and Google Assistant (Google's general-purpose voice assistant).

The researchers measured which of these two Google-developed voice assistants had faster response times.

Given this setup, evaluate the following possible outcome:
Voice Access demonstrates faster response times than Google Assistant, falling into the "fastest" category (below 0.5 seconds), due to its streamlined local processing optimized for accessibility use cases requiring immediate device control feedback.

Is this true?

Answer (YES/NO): NO